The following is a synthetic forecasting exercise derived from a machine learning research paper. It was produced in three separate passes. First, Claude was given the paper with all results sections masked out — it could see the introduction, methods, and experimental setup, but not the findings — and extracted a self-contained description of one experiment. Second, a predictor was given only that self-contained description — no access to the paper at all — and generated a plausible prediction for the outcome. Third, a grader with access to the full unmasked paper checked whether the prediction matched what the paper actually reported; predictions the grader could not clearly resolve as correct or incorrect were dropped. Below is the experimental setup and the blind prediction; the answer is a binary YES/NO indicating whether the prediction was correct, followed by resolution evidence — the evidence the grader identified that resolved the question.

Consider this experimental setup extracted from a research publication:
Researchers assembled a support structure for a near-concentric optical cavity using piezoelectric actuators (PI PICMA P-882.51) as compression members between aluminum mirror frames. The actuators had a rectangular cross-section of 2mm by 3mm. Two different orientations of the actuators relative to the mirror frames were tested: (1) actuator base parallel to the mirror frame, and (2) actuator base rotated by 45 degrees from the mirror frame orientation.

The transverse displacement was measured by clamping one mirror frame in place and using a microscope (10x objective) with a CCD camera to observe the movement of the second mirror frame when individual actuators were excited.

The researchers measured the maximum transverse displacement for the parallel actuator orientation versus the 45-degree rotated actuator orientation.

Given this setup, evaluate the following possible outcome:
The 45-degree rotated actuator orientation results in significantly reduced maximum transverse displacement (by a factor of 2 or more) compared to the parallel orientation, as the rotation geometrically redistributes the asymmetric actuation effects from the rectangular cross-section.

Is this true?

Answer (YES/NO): NO